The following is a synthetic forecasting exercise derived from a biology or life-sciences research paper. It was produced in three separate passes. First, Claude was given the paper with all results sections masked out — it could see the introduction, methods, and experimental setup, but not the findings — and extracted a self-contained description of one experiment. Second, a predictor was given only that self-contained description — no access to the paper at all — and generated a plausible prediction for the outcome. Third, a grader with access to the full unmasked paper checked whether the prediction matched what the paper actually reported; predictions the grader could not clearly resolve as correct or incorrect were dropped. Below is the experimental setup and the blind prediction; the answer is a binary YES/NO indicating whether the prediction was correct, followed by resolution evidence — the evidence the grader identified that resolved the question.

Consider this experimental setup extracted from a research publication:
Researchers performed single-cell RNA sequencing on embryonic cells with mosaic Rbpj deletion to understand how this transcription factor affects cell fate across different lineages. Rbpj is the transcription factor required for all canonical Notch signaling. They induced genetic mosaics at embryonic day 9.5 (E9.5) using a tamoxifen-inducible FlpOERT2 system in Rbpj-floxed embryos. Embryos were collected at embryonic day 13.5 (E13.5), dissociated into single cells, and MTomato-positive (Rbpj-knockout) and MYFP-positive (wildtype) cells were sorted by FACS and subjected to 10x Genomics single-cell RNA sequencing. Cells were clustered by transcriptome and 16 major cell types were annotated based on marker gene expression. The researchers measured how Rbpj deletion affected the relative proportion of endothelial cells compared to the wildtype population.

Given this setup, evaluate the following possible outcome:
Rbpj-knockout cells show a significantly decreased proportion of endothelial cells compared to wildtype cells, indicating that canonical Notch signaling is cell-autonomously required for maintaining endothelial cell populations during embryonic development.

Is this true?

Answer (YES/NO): YES